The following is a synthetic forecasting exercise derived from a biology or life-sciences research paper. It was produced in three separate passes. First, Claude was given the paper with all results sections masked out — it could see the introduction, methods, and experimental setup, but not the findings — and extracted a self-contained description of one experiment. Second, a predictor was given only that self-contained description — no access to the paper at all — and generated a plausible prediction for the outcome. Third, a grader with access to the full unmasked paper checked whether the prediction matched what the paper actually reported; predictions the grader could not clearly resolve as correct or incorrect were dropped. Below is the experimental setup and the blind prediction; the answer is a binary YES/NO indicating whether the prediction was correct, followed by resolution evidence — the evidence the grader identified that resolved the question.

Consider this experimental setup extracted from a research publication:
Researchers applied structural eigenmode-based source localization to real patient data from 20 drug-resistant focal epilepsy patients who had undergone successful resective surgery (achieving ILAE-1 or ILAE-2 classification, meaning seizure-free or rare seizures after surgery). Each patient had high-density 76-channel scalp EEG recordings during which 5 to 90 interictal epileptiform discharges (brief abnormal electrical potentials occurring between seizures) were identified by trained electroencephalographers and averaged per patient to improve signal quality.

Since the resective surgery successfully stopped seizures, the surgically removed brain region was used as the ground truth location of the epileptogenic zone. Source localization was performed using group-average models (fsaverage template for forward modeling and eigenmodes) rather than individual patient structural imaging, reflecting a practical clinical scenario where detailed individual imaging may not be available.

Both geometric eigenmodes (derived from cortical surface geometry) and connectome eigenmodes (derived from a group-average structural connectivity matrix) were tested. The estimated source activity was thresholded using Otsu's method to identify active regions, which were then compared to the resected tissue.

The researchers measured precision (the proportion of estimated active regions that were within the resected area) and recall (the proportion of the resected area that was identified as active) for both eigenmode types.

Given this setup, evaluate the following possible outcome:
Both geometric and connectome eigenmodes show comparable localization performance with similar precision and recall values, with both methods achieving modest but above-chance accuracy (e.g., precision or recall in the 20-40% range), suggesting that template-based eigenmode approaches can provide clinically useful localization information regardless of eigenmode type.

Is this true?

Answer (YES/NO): NO